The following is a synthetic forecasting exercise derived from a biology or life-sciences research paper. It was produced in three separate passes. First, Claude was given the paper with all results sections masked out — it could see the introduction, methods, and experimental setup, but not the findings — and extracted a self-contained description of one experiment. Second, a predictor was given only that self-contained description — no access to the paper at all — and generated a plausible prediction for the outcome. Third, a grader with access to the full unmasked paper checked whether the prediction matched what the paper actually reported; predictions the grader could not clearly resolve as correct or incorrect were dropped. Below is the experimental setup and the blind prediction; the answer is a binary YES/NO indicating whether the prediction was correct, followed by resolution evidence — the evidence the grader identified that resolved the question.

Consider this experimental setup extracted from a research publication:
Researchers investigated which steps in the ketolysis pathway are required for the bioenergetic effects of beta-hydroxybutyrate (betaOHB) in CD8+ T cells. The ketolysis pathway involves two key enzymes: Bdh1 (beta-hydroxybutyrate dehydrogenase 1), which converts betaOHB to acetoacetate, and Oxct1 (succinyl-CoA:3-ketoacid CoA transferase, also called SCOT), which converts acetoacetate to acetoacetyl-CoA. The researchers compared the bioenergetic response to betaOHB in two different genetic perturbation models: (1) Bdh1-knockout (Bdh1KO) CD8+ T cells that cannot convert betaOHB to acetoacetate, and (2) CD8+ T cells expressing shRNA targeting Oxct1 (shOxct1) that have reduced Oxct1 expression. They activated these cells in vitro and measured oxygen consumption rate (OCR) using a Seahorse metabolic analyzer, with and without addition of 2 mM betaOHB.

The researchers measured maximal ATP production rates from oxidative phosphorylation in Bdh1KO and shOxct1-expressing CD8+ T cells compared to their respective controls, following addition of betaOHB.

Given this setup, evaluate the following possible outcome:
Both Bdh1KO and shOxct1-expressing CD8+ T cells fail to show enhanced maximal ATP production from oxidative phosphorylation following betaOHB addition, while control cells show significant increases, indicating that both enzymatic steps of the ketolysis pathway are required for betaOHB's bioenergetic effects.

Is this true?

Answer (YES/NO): NO